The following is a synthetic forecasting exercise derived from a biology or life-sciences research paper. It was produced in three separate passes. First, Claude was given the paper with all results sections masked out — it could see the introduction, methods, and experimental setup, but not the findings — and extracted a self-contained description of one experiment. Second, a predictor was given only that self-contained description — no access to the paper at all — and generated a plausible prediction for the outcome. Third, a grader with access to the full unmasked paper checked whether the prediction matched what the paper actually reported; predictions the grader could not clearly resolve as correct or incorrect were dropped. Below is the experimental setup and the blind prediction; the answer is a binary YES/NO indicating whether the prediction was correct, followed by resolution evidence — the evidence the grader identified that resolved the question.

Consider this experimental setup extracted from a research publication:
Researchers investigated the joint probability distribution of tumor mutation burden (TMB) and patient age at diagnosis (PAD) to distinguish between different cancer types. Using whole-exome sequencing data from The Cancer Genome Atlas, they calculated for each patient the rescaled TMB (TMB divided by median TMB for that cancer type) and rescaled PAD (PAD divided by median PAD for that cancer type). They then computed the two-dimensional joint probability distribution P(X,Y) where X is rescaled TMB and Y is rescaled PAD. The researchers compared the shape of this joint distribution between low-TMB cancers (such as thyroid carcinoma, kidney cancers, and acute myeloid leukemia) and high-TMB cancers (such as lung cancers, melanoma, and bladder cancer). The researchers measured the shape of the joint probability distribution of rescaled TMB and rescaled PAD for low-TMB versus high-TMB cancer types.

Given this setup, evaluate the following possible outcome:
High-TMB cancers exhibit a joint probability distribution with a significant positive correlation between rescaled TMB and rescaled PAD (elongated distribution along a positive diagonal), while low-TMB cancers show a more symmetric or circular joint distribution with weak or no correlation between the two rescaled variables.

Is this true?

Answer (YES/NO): NO